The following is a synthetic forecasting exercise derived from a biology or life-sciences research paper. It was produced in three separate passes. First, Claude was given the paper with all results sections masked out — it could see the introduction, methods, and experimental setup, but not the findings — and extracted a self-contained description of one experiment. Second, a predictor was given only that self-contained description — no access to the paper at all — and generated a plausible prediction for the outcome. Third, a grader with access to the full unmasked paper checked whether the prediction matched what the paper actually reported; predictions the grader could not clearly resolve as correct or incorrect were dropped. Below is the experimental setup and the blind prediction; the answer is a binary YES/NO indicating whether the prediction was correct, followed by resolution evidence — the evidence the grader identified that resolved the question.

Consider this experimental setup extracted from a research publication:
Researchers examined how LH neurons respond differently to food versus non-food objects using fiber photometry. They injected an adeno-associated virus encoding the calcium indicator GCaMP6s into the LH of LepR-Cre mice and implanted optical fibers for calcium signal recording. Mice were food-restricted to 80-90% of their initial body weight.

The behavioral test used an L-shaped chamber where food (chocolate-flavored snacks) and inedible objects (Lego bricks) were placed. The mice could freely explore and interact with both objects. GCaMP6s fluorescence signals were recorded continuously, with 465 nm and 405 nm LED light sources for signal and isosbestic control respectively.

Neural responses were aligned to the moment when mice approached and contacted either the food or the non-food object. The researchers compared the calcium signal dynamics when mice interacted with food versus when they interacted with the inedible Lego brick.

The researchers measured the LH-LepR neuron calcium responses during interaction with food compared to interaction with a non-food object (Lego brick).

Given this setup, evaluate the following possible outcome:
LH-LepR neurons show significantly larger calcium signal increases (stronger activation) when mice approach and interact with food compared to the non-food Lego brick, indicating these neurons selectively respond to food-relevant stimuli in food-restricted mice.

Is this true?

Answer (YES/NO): YES